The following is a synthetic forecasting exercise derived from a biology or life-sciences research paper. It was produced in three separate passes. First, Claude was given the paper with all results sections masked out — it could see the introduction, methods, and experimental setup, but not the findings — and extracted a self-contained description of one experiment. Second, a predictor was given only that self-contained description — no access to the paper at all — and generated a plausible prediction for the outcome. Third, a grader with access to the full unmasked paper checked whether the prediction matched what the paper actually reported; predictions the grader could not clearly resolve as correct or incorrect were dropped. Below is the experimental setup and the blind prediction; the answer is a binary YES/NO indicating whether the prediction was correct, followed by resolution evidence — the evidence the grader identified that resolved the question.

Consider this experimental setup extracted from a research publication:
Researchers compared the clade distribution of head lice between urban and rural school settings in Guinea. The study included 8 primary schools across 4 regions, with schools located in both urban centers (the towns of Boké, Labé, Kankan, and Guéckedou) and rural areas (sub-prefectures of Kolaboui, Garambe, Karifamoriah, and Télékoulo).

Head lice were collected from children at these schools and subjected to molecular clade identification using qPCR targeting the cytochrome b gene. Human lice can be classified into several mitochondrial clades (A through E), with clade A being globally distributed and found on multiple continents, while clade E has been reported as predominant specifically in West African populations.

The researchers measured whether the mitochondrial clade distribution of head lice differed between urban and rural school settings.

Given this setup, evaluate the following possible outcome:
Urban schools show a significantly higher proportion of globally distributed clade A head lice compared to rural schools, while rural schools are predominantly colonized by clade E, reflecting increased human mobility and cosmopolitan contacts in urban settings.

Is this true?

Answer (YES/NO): NO